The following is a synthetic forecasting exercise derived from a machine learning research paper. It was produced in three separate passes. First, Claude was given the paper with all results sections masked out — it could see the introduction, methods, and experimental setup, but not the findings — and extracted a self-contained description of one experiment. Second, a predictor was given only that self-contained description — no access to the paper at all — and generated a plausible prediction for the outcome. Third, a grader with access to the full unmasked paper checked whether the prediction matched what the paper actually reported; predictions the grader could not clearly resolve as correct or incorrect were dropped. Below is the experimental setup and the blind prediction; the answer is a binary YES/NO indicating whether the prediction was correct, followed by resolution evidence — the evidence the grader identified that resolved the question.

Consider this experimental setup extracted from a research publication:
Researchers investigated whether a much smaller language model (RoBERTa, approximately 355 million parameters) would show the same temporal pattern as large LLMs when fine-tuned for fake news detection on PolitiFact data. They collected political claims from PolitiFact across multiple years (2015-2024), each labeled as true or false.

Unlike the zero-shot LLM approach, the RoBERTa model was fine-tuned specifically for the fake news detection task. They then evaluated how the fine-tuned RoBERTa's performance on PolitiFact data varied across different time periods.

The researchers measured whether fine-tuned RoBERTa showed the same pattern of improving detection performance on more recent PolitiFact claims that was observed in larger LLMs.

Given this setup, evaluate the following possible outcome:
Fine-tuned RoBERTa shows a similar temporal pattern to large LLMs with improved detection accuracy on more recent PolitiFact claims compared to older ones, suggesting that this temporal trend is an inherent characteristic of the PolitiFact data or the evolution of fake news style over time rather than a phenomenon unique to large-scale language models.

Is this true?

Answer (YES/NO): YES